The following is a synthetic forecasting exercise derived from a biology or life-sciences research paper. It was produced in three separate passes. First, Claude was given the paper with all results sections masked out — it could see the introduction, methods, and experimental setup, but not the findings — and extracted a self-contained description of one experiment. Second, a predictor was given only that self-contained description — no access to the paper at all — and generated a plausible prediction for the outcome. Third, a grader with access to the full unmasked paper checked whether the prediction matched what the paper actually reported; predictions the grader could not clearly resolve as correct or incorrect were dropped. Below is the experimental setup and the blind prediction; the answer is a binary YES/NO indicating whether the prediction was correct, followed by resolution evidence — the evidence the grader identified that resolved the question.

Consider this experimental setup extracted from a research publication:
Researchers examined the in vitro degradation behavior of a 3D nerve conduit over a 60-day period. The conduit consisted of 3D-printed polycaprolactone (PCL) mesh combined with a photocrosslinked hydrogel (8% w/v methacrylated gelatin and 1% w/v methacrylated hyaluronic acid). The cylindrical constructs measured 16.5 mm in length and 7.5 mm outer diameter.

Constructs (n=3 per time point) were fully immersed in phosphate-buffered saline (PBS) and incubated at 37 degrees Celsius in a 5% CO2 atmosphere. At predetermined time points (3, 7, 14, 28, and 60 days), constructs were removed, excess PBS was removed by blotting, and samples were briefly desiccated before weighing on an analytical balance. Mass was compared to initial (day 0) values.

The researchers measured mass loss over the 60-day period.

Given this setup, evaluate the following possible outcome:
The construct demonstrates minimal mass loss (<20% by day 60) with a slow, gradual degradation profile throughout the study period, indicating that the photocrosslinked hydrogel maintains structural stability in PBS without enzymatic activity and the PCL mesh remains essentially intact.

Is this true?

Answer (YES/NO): YES